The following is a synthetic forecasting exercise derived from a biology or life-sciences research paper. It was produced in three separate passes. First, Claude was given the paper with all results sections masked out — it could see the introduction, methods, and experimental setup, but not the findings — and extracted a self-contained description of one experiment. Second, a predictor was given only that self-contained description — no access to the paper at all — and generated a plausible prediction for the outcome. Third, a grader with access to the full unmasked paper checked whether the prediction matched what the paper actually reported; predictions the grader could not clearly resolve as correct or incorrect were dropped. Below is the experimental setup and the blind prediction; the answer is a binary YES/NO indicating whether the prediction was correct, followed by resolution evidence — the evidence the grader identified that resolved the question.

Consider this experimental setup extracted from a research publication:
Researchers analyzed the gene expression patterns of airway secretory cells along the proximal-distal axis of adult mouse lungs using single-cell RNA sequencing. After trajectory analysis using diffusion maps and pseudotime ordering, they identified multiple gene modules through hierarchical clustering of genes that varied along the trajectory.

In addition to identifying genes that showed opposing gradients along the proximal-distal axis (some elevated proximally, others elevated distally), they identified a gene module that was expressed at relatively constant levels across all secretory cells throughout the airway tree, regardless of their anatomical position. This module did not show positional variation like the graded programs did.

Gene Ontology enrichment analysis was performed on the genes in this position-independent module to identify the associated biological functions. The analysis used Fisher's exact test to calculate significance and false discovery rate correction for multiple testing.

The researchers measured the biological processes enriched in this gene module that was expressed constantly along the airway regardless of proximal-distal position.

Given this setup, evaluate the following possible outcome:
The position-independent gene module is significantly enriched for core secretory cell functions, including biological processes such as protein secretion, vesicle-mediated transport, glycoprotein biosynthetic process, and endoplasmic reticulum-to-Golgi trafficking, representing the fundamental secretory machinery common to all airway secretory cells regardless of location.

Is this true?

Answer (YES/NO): NO